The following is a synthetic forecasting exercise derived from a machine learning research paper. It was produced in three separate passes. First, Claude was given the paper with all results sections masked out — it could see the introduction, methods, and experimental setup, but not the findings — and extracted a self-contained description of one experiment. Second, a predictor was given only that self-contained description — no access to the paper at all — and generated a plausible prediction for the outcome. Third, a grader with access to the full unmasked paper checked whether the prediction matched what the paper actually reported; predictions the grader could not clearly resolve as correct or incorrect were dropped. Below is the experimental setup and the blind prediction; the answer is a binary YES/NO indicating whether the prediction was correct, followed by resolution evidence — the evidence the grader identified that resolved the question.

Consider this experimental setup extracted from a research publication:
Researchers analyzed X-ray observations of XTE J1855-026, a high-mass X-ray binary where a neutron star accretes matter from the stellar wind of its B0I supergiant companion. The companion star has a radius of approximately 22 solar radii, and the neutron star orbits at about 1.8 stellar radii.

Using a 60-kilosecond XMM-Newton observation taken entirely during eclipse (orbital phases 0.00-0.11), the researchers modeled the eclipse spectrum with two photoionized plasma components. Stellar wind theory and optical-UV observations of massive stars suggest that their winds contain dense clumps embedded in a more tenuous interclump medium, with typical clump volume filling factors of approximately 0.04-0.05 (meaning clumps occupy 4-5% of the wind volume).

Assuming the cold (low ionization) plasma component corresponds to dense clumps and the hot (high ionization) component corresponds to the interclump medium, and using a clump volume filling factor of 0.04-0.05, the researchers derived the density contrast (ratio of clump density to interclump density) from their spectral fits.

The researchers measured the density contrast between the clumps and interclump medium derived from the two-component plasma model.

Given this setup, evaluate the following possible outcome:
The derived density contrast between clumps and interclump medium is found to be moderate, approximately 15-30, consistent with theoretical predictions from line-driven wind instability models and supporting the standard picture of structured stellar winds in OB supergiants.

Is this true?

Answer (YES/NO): NO